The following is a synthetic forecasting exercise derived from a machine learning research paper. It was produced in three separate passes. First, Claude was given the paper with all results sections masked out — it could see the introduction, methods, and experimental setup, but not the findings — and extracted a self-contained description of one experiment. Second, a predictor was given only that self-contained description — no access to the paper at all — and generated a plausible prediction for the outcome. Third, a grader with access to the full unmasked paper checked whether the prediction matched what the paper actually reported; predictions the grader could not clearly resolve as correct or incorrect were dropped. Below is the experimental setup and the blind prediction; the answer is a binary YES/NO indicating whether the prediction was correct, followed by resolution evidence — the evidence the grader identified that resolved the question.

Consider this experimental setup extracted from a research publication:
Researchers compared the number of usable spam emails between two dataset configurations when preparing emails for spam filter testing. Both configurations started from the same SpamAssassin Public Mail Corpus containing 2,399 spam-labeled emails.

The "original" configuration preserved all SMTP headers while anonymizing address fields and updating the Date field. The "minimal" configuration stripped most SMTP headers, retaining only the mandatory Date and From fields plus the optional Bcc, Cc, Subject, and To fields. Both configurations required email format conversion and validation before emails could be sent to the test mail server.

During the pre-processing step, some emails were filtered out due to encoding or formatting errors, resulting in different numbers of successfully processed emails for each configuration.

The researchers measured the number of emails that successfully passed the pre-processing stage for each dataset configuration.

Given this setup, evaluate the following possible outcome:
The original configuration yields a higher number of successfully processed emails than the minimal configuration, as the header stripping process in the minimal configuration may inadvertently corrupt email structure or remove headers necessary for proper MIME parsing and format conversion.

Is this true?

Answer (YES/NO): YES